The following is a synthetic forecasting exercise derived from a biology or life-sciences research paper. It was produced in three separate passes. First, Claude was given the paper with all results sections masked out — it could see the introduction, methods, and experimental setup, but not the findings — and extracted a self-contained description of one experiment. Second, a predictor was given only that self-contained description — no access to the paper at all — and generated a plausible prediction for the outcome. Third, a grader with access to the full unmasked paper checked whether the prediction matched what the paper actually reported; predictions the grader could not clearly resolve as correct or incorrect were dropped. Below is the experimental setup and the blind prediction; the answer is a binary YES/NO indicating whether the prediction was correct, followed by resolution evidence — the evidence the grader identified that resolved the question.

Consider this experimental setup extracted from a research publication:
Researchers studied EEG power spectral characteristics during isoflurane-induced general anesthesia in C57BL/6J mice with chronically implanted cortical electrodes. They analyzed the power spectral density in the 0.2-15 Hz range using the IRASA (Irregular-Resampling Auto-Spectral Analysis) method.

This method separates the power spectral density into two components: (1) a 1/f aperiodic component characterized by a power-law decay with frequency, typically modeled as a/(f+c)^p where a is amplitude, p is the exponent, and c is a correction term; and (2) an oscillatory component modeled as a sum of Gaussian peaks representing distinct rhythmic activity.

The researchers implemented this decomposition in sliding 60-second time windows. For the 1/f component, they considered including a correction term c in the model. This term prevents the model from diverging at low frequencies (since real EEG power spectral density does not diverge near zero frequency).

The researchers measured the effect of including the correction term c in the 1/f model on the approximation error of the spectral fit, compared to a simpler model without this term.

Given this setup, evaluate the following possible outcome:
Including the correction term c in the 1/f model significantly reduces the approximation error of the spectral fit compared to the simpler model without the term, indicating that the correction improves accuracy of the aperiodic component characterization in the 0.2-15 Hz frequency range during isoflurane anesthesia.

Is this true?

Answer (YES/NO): YES